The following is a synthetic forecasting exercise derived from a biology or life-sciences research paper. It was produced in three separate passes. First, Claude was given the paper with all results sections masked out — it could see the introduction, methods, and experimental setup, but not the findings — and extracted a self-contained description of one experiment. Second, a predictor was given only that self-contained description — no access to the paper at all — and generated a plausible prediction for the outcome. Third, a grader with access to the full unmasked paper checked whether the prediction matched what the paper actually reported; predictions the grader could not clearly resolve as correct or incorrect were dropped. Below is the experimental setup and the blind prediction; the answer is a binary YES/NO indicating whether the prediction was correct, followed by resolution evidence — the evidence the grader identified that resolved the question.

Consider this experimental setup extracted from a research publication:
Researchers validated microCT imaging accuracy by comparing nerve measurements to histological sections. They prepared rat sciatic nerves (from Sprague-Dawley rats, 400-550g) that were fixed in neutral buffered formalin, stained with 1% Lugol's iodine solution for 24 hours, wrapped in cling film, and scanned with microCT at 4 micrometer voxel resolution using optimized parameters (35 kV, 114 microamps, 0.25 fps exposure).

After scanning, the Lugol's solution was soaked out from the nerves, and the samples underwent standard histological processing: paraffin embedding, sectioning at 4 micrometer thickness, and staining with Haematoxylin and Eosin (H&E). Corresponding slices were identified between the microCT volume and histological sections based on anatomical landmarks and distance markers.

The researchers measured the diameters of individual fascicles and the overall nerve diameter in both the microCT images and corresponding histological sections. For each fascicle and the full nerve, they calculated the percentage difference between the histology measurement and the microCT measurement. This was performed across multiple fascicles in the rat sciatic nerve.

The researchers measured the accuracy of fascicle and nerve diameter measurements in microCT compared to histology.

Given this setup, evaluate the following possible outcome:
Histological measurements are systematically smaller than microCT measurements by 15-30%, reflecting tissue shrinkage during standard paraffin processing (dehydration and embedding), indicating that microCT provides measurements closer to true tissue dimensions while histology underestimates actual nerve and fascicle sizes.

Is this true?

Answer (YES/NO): NO